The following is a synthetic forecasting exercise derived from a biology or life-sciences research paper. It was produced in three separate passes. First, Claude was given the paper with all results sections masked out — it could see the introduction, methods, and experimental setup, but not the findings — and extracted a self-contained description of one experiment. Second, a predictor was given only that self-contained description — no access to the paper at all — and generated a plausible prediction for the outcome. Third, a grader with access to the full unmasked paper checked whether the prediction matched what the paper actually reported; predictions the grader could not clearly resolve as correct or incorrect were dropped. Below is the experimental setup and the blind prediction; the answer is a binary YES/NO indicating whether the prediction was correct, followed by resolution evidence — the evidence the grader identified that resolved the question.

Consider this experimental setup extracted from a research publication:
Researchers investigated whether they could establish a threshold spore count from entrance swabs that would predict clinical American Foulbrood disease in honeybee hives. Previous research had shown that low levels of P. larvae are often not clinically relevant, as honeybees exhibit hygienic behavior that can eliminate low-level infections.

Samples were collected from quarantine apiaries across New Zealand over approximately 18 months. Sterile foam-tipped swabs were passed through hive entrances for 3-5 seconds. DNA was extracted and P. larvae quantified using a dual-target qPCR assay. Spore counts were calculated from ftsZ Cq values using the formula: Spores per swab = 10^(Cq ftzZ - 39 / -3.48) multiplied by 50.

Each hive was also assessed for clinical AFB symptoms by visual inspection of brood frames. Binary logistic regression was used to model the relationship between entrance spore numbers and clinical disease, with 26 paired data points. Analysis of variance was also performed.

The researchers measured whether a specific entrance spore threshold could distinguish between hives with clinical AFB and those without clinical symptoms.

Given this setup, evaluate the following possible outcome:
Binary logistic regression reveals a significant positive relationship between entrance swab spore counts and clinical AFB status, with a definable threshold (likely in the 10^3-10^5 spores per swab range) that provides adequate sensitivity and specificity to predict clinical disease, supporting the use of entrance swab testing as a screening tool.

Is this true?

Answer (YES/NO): NO